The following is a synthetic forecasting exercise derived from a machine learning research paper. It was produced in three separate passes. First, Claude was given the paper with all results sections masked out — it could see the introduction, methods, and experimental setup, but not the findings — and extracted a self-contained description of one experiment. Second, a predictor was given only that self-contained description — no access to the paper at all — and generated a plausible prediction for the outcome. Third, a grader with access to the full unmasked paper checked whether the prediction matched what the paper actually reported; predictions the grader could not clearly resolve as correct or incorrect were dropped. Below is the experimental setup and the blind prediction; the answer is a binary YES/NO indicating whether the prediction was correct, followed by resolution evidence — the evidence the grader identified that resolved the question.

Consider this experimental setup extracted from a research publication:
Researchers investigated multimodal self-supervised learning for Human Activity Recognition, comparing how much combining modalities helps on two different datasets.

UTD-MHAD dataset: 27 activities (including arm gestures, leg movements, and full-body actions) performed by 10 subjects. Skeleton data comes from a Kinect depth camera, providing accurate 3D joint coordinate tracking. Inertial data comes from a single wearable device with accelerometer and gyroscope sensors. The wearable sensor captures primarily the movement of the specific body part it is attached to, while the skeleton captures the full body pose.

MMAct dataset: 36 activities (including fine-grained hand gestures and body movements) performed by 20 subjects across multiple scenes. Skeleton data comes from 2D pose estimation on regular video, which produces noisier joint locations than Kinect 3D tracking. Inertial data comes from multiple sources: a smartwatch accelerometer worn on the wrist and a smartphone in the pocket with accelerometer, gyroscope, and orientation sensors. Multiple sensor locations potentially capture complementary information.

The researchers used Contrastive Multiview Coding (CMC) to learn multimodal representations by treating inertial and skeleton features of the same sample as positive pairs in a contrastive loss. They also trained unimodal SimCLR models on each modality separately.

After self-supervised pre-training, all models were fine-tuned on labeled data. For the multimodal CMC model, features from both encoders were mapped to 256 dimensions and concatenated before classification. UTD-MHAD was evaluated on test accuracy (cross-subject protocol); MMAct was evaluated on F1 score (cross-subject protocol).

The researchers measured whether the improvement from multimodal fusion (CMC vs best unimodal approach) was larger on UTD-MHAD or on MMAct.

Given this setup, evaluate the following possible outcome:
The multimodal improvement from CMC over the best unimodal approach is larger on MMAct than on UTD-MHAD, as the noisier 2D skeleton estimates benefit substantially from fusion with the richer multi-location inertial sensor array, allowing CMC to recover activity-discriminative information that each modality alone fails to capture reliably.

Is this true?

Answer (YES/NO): YES